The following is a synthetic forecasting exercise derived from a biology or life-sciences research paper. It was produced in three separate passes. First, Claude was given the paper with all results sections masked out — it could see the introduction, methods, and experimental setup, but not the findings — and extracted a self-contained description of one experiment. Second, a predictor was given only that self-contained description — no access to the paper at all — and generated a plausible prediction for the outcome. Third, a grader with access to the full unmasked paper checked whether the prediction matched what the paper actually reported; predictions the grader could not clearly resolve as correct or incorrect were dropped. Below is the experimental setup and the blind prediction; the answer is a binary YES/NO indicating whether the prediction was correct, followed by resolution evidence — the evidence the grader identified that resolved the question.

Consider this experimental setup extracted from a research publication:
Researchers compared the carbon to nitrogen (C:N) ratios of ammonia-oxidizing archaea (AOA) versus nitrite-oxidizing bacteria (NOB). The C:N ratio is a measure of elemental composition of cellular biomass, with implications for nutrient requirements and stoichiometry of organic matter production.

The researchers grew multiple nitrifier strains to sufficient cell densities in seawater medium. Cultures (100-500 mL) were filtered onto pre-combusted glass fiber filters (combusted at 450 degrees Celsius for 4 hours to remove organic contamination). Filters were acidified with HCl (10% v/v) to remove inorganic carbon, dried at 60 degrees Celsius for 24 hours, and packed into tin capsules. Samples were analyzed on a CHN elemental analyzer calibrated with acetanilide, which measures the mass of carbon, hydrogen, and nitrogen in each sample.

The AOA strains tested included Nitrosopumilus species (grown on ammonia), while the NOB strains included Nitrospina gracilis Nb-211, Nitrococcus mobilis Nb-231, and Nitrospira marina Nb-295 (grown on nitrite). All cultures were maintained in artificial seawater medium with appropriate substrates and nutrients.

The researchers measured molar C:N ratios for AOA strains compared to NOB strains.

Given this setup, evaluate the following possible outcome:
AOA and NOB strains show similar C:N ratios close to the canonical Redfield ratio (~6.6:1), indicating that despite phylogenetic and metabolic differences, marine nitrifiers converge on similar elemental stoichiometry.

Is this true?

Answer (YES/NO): NO